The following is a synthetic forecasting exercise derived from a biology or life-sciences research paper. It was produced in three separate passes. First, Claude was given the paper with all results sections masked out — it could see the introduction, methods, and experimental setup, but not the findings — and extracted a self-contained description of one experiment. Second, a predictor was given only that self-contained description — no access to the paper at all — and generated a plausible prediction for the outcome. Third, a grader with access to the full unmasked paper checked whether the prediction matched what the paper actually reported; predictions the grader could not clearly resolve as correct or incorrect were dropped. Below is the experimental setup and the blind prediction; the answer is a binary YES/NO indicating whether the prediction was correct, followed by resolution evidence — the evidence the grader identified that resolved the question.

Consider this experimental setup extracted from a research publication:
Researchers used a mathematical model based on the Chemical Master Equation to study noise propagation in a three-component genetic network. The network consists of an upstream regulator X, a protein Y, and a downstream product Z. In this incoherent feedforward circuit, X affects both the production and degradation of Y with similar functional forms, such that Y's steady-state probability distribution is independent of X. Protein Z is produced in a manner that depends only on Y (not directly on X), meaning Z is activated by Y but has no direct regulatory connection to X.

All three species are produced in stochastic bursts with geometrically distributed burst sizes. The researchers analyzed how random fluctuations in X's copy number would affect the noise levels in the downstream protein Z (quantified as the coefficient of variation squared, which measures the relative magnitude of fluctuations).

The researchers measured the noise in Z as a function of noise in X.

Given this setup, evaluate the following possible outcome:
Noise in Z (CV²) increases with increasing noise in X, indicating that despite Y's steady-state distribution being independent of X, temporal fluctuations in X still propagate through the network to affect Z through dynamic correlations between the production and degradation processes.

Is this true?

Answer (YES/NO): YES